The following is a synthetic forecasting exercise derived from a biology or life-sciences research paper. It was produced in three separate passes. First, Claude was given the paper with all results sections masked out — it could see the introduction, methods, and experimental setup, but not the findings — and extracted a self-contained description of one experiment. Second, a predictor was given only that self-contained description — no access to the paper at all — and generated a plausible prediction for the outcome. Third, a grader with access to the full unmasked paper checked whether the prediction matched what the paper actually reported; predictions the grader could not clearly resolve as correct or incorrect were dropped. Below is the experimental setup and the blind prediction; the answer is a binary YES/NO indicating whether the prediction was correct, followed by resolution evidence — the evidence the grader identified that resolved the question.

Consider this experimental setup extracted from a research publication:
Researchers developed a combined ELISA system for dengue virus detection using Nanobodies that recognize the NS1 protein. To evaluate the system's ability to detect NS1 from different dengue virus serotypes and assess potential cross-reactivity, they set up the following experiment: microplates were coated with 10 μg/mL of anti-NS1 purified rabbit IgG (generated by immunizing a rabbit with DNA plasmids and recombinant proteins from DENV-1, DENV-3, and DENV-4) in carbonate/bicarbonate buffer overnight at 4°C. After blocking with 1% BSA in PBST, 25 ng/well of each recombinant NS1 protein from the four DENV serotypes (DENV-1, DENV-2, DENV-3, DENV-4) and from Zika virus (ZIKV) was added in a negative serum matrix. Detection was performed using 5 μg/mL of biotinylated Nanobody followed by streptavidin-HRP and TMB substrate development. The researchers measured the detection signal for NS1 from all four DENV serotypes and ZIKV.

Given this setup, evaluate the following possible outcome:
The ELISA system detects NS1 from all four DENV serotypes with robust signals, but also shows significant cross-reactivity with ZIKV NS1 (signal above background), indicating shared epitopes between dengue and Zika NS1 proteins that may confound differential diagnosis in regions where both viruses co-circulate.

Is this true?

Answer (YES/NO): NO